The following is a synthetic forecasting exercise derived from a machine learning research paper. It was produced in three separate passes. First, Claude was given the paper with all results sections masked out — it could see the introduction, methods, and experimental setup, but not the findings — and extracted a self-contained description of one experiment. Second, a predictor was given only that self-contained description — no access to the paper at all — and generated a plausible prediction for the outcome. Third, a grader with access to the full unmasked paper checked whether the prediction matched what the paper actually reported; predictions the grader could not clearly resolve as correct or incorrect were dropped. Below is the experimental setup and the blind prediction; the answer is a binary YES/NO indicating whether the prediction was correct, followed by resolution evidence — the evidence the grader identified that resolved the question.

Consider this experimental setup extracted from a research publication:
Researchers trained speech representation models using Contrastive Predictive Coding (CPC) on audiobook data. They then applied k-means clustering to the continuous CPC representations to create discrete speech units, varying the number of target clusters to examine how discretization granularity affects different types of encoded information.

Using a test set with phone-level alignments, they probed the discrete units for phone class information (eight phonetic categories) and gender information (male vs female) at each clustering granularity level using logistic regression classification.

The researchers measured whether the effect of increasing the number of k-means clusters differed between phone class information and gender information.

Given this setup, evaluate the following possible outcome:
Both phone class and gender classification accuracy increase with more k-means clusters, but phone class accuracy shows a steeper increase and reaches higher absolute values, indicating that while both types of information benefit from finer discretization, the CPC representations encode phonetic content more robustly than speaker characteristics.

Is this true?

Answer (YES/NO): NO